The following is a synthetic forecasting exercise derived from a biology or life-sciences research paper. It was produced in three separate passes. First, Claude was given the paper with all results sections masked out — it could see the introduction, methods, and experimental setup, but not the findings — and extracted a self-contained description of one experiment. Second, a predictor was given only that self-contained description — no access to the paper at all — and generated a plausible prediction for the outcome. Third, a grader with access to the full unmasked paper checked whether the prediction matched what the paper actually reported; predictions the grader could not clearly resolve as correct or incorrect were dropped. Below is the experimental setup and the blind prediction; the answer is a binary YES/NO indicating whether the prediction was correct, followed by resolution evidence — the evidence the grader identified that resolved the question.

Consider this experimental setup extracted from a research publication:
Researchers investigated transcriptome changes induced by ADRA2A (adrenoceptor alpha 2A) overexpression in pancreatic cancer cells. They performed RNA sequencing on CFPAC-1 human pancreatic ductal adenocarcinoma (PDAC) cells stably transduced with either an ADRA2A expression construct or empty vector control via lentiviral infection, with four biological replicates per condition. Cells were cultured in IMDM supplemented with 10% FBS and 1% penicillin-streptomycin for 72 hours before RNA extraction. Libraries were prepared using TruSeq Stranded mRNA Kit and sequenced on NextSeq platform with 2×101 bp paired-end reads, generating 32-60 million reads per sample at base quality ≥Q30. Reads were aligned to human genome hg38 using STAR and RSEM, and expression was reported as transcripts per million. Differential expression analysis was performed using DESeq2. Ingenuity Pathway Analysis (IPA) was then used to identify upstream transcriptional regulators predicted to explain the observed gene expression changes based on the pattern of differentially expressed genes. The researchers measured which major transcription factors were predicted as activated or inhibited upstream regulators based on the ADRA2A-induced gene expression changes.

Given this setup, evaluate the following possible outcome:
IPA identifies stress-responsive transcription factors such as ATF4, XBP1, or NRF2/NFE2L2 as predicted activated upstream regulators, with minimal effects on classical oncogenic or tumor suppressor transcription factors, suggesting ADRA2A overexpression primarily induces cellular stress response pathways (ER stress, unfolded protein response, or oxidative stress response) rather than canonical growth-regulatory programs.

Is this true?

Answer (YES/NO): NO